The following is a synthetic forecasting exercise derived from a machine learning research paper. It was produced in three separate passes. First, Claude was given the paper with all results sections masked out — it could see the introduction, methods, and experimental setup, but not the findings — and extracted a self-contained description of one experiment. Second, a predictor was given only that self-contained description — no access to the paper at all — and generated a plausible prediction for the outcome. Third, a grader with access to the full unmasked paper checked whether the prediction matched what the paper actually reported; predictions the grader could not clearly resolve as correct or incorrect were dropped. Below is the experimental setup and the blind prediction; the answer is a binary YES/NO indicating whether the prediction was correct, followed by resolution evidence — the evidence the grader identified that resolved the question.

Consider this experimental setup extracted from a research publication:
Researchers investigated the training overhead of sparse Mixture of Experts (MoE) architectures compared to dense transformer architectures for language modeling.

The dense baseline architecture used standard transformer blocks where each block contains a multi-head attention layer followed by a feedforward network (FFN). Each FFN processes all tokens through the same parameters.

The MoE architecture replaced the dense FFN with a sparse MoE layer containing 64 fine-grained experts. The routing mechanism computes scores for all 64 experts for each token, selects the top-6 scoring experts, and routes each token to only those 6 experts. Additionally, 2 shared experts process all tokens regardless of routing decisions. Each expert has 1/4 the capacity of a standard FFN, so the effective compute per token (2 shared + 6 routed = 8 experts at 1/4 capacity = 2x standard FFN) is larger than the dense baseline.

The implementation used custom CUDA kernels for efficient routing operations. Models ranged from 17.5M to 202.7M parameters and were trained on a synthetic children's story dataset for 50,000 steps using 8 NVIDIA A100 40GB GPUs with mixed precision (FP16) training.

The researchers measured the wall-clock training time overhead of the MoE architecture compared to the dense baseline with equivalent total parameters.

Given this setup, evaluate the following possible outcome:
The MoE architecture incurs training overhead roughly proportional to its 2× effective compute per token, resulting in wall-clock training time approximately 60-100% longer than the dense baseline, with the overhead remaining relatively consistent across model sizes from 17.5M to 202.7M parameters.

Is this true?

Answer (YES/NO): NO